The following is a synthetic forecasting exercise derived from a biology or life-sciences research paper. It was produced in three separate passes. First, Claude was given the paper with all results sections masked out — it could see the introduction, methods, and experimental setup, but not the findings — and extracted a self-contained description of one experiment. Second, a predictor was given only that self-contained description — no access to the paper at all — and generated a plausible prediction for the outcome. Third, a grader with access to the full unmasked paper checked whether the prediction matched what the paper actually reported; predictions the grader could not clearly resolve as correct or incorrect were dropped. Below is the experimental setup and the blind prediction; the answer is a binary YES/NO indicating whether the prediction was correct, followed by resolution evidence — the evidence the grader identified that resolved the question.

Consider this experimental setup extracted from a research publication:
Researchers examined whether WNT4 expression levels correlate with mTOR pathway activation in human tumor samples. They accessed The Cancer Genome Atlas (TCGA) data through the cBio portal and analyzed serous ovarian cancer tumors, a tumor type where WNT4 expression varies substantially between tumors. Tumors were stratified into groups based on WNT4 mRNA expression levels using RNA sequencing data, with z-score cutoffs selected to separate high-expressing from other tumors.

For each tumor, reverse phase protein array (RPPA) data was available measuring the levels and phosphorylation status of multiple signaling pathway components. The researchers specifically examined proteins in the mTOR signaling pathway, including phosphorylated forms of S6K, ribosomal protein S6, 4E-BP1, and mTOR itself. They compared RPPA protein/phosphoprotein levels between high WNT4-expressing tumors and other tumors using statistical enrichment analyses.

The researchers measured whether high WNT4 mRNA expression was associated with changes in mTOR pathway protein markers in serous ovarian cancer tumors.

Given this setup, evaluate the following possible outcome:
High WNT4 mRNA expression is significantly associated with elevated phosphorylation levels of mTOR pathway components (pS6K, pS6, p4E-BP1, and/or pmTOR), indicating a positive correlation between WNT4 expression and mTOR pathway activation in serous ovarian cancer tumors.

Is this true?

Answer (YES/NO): YES